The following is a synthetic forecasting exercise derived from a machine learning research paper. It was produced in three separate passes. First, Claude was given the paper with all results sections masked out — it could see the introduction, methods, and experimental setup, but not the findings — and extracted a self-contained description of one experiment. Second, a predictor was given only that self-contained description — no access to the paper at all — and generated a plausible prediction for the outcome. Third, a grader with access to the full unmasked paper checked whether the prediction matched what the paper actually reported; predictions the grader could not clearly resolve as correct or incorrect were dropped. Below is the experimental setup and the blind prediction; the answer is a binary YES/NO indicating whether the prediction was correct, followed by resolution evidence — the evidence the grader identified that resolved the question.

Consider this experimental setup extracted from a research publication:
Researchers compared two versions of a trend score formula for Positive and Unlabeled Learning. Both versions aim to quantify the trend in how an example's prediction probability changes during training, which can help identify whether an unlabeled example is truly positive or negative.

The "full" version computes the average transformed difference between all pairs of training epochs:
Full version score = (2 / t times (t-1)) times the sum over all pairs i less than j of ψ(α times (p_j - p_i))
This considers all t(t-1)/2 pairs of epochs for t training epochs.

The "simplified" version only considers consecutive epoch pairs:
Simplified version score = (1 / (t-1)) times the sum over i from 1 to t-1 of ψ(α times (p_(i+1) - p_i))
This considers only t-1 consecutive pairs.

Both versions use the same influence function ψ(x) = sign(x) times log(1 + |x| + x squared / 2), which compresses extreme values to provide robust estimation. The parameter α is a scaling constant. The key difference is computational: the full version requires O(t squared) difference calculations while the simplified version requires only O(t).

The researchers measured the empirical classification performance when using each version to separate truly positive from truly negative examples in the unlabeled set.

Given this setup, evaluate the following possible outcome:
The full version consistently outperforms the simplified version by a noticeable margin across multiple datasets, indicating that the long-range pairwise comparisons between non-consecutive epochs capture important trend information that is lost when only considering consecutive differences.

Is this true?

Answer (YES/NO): NO